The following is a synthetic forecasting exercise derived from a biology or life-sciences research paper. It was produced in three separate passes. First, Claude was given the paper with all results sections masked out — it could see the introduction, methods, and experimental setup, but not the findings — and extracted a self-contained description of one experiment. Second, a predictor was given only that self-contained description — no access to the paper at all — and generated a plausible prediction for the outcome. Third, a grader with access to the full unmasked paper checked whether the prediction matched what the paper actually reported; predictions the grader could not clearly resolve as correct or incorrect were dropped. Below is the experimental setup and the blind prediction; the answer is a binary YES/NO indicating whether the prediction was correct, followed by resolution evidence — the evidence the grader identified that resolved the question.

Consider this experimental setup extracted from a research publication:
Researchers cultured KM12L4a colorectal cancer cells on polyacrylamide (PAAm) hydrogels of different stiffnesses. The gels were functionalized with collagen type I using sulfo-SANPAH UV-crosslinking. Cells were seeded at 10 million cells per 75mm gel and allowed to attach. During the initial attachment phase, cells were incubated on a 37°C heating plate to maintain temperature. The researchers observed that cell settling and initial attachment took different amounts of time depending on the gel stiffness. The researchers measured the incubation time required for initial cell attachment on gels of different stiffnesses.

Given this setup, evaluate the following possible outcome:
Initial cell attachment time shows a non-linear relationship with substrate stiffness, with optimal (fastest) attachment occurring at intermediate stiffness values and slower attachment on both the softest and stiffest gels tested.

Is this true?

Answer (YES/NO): NO